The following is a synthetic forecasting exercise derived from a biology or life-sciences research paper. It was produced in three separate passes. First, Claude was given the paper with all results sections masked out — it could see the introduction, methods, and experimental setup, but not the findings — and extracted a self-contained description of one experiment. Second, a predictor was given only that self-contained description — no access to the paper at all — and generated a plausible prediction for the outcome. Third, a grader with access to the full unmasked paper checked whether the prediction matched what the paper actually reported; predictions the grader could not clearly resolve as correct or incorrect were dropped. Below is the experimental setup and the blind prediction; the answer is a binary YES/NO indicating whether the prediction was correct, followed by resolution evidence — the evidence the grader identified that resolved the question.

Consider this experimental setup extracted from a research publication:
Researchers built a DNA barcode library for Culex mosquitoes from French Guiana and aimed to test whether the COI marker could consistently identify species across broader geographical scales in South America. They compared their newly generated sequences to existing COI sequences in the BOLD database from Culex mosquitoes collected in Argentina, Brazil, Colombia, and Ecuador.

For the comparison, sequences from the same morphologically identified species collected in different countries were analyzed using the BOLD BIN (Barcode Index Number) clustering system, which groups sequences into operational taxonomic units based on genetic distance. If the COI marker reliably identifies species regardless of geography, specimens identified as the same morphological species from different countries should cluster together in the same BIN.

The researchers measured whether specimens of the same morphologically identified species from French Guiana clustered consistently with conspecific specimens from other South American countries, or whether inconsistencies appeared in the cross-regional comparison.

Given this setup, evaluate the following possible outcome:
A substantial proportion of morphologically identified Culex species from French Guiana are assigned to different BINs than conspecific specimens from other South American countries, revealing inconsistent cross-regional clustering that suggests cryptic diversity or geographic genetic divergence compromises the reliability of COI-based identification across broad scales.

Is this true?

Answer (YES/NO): NO